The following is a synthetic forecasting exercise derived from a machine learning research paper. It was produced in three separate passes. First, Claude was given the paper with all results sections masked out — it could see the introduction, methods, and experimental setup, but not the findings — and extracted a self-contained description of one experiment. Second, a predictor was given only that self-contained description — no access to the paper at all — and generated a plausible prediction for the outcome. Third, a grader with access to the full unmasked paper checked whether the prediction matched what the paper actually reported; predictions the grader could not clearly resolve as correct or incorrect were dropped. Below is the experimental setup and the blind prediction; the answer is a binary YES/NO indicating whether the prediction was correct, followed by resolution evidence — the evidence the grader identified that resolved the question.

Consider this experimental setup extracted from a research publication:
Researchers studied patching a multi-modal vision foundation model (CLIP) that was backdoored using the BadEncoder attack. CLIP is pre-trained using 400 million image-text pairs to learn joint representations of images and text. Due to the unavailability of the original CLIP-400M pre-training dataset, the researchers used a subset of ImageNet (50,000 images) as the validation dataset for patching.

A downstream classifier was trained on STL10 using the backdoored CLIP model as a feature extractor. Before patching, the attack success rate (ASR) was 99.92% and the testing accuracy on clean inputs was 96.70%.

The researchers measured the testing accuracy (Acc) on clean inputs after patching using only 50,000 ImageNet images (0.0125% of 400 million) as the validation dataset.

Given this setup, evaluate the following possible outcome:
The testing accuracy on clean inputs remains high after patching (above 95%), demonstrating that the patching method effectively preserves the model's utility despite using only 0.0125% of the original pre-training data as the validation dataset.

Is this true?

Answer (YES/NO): YES